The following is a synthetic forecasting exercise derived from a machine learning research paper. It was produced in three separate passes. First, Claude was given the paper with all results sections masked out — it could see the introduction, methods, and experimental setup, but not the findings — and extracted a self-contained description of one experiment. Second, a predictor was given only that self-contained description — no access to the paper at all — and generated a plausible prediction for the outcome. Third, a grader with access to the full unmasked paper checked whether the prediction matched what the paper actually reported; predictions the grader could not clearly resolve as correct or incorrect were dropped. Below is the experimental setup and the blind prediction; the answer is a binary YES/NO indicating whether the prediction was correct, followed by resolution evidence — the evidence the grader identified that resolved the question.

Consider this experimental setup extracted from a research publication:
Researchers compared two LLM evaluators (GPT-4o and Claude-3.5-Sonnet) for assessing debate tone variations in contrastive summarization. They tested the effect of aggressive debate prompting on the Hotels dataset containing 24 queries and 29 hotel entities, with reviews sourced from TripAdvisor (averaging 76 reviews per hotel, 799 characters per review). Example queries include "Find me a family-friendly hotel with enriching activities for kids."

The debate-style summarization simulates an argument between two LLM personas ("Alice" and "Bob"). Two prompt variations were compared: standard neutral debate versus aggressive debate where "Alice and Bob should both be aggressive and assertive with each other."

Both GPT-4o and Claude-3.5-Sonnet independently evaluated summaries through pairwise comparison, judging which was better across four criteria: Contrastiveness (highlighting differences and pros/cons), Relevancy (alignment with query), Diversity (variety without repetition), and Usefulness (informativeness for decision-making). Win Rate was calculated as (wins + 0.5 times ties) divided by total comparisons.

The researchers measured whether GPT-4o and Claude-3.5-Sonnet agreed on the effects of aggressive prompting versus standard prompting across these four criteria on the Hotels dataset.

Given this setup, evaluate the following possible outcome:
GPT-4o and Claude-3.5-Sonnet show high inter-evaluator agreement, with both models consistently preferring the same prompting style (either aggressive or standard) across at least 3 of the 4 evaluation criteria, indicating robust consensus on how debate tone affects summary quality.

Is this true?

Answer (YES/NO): YES